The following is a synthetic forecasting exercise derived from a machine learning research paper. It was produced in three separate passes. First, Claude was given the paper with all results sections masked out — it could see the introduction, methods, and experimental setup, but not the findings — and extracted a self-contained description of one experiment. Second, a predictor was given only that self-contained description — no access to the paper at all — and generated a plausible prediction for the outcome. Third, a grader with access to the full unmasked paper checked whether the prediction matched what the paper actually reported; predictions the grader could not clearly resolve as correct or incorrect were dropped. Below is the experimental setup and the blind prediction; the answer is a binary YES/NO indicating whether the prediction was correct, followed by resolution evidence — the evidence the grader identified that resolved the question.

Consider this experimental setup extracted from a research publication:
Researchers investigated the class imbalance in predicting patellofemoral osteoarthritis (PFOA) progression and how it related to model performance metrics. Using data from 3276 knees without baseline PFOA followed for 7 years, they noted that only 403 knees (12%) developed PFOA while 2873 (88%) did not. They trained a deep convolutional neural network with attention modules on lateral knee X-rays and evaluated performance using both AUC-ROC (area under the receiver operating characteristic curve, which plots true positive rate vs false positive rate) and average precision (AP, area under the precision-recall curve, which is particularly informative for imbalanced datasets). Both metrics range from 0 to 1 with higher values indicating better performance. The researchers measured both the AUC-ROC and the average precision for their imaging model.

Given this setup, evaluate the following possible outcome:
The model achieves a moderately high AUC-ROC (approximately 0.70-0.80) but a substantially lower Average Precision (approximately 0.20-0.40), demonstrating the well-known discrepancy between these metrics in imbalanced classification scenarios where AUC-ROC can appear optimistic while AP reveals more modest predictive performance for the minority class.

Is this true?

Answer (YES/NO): NO